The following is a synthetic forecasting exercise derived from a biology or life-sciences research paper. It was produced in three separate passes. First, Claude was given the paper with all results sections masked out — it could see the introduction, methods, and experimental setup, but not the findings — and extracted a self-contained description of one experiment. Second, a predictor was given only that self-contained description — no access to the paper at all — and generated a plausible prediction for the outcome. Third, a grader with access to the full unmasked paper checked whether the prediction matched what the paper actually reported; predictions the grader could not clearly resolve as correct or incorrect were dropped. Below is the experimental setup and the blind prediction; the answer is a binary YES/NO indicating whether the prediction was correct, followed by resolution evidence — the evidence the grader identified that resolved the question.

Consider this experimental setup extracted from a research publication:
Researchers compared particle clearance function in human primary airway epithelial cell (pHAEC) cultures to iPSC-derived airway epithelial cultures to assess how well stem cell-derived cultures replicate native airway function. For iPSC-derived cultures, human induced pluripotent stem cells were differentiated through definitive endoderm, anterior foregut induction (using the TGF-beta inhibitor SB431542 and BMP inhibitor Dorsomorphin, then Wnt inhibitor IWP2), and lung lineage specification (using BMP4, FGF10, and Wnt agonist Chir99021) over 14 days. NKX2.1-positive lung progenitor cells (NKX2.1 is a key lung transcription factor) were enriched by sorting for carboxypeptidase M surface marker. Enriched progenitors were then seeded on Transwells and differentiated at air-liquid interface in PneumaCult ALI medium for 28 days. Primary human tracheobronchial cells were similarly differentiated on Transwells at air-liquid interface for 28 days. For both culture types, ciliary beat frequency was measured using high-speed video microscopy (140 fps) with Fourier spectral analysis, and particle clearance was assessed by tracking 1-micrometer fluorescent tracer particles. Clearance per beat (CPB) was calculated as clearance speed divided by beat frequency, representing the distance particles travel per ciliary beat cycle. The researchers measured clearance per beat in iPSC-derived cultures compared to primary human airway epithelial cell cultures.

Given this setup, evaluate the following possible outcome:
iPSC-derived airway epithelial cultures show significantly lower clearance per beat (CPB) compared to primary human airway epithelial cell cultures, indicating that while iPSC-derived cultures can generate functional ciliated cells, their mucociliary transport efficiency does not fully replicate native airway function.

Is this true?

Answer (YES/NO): YES